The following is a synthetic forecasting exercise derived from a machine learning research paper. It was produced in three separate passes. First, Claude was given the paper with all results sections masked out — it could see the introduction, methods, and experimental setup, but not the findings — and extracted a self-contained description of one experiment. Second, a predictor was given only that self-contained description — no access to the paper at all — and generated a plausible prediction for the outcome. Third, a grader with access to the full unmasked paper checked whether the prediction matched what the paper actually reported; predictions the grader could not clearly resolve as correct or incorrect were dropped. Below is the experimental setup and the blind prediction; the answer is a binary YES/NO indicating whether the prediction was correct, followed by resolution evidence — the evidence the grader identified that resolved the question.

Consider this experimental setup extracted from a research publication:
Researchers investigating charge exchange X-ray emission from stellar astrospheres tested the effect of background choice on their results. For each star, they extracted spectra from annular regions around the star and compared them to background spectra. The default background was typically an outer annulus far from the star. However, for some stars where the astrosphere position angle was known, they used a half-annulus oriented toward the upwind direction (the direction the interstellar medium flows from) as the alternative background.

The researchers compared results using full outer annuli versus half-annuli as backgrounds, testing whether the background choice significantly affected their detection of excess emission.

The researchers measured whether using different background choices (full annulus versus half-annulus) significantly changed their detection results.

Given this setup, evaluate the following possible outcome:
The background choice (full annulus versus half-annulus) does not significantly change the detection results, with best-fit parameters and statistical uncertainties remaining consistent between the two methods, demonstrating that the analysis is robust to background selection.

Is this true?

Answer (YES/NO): YES